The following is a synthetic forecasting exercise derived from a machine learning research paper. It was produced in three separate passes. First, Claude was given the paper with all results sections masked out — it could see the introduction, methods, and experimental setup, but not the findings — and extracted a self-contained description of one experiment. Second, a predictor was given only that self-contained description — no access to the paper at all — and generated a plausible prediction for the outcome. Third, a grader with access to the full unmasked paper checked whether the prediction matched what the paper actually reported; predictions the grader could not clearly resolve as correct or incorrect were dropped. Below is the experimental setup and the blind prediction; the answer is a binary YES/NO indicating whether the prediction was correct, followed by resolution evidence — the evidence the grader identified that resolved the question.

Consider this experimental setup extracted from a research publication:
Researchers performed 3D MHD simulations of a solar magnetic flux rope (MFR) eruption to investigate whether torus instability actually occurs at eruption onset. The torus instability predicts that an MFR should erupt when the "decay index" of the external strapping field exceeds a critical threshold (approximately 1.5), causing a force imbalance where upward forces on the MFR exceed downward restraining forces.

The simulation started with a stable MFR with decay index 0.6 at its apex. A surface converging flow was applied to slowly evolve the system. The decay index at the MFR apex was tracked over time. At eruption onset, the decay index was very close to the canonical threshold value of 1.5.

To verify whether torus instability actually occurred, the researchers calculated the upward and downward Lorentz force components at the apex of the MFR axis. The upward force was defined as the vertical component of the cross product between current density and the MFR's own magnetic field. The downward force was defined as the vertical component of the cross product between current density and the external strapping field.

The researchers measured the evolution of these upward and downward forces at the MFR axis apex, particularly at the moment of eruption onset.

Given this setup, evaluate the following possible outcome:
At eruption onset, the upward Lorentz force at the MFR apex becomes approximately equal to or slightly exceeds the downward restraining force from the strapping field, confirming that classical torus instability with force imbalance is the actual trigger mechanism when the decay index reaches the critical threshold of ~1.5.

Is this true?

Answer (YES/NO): NO